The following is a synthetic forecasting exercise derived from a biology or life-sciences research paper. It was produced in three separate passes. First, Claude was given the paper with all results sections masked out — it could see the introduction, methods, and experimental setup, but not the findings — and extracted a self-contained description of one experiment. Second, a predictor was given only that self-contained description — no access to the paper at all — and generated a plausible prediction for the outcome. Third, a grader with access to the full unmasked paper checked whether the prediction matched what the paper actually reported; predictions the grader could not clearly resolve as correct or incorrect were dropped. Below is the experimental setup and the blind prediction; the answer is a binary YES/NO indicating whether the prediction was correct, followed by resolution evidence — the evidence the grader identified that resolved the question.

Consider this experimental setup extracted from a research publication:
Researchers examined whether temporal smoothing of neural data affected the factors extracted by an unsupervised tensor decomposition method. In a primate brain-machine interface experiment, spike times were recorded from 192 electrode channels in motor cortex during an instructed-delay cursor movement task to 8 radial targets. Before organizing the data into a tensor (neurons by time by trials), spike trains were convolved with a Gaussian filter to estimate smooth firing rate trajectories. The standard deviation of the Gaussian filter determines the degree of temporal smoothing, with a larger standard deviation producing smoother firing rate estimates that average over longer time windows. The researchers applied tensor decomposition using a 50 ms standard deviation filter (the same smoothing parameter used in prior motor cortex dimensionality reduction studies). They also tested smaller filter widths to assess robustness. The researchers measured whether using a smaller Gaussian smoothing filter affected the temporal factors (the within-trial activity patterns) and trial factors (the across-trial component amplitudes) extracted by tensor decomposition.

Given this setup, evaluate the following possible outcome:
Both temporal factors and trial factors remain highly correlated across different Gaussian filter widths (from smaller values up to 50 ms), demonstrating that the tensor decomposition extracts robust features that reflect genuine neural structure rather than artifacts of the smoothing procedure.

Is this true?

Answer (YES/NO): NO